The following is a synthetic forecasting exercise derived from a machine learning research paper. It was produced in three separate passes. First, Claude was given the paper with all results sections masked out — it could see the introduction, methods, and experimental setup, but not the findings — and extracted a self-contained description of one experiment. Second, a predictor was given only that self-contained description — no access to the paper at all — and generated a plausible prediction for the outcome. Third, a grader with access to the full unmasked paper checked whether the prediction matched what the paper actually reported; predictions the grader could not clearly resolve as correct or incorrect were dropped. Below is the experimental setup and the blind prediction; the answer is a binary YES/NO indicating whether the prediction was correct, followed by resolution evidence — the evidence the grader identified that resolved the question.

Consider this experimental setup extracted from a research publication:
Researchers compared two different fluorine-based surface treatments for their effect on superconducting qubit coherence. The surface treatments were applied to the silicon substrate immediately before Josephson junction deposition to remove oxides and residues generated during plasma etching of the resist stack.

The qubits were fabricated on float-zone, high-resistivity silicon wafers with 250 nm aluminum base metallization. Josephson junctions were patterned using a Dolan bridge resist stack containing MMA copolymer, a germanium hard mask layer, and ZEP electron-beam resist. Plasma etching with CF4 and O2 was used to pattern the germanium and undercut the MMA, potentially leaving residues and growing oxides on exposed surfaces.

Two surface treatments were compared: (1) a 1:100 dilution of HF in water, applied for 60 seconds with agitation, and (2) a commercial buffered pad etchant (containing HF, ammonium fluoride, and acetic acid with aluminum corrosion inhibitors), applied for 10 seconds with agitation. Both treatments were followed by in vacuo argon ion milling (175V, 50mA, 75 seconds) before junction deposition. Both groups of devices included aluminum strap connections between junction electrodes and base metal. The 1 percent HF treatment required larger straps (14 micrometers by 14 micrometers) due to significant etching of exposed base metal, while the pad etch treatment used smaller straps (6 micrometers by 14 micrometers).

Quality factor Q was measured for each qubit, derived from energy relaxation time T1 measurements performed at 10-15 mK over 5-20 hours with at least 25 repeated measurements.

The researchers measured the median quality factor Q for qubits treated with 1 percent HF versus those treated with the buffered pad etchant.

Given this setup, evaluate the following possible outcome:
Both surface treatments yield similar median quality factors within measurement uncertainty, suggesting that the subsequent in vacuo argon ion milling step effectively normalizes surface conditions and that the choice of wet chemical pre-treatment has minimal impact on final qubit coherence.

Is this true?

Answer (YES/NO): YES